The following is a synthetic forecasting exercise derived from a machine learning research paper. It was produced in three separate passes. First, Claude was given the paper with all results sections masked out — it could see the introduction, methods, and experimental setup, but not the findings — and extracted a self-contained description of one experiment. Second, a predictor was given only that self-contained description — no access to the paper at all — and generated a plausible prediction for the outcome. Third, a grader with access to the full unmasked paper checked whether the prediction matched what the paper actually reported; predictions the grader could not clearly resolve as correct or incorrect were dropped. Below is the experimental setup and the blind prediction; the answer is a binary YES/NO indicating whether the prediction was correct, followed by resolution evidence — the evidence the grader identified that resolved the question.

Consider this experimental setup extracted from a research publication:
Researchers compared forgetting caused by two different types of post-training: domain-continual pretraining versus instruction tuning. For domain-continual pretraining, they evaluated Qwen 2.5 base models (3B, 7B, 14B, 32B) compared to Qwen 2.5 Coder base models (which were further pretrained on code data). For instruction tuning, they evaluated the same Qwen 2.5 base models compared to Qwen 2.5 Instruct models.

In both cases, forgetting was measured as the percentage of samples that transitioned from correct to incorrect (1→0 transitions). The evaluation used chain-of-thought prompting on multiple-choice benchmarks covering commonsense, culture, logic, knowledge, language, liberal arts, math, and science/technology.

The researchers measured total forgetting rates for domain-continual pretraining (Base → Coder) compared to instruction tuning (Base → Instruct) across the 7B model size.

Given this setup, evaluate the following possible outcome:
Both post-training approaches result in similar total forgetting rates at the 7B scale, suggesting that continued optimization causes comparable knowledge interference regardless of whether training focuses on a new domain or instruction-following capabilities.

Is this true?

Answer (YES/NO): YES